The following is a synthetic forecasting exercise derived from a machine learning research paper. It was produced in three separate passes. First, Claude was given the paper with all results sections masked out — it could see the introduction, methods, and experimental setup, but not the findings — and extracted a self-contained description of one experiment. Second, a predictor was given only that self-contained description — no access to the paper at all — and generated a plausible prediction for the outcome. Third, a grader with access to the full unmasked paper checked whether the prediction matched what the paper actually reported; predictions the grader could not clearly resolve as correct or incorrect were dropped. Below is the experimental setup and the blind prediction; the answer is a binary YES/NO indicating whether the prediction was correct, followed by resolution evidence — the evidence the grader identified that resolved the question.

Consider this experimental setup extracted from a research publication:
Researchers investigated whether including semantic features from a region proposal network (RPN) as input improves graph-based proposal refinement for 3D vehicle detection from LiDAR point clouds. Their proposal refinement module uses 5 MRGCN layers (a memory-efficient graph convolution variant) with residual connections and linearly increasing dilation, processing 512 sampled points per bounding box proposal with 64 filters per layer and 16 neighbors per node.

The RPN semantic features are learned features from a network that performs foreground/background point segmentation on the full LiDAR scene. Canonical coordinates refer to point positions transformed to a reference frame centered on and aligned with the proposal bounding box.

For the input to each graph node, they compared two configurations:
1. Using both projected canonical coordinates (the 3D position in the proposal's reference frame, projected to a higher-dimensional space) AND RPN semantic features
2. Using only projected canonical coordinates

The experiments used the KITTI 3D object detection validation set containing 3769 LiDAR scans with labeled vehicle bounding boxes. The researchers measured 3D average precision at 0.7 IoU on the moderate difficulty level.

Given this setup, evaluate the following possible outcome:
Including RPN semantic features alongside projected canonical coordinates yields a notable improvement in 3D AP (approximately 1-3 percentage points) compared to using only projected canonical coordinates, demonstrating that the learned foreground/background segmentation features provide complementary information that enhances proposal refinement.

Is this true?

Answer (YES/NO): NO